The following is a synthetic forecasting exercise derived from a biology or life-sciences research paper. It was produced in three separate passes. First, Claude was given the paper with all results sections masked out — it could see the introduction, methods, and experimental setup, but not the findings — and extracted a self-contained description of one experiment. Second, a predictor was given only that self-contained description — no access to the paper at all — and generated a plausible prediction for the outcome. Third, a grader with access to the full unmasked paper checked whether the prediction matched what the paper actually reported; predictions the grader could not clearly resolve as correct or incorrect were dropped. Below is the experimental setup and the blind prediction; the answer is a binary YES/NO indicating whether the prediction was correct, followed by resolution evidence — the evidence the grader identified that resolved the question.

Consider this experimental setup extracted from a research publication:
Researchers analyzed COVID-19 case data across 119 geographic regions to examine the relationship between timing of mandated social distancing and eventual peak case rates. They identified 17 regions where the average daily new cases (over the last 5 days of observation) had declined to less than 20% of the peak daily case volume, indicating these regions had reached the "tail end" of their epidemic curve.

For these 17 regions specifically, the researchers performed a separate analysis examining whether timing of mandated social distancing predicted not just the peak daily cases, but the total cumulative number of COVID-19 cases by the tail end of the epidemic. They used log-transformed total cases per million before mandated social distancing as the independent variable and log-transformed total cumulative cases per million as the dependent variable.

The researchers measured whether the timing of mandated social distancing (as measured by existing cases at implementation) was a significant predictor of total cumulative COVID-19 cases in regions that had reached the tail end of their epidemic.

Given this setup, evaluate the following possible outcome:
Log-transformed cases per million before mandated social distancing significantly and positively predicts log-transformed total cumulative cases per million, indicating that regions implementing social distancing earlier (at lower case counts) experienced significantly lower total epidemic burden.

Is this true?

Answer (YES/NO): YES